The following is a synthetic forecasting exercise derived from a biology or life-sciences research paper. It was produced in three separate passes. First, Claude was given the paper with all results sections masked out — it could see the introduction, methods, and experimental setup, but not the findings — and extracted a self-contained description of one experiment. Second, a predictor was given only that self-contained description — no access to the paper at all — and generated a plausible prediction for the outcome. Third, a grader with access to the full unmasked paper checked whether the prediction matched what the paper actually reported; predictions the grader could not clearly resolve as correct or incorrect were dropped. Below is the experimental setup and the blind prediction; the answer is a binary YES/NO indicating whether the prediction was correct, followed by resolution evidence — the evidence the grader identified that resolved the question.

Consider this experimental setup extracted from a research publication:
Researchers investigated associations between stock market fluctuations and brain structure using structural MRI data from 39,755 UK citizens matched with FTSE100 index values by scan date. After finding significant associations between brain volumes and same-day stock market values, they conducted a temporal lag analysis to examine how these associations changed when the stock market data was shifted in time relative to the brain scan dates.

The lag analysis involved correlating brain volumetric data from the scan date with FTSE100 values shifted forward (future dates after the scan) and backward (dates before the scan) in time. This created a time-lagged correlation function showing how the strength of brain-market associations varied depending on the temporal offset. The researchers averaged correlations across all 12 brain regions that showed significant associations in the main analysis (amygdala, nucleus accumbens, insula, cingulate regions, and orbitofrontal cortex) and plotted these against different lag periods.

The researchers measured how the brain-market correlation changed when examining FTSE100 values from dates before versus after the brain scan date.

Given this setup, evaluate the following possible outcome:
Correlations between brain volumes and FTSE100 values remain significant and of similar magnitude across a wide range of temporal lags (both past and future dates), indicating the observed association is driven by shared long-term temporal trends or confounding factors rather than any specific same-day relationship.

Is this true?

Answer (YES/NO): NO